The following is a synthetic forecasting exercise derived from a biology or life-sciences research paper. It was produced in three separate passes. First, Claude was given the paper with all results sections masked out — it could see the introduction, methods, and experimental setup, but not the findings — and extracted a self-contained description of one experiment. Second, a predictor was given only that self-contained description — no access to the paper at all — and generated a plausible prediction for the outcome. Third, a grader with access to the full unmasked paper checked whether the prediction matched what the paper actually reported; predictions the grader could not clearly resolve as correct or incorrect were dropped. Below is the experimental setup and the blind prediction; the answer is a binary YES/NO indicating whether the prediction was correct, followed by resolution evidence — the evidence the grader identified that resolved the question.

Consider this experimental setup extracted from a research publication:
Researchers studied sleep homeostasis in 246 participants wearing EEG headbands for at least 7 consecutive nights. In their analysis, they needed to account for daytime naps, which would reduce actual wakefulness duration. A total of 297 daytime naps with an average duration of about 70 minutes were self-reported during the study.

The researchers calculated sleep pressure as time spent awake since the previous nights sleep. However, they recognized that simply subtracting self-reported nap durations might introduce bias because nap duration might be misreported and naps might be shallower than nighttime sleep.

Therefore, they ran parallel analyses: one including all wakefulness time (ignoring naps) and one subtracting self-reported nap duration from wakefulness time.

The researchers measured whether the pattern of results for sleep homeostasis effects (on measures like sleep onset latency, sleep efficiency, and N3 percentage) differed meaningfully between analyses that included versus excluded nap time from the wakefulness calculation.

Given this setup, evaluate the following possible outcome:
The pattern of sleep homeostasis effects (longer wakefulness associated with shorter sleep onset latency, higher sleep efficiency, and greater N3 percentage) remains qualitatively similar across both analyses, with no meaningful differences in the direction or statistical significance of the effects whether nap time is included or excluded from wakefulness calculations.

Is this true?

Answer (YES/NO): YES